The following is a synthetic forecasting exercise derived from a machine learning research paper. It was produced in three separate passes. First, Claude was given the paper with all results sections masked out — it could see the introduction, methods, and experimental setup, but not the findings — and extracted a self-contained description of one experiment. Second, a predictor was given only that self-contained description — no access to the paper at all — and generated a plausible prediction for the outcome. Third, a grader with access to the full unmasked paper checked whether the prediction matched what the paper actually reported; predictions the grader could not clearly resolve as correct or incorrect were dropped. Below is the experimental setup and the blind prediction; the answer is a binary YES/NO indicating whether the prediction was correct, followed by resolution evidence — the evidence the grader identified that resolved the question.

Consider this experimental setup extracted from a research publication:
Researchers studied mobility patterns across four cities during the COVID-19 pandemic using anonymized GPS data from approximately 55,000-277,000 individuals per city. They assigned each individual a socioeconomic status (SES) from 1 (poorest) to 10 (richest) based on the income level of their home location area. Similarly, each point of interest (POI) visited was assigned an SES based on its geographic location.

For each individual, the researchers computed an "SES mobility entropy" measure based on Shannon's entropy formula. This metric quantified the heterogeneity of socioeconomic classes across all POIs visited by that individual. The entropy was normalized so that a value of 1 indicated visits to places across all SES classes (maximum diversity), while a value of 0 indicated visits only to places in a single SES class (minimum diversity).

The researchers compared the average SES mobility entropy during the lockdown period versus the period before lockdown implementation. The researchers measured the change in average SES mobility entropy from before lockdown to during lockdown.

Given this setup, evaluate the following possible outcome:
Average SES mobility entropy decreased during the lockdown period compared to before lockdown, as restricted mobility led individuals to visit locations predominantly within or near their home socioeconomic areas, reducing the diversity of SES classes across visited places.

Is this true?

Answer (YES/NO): YES